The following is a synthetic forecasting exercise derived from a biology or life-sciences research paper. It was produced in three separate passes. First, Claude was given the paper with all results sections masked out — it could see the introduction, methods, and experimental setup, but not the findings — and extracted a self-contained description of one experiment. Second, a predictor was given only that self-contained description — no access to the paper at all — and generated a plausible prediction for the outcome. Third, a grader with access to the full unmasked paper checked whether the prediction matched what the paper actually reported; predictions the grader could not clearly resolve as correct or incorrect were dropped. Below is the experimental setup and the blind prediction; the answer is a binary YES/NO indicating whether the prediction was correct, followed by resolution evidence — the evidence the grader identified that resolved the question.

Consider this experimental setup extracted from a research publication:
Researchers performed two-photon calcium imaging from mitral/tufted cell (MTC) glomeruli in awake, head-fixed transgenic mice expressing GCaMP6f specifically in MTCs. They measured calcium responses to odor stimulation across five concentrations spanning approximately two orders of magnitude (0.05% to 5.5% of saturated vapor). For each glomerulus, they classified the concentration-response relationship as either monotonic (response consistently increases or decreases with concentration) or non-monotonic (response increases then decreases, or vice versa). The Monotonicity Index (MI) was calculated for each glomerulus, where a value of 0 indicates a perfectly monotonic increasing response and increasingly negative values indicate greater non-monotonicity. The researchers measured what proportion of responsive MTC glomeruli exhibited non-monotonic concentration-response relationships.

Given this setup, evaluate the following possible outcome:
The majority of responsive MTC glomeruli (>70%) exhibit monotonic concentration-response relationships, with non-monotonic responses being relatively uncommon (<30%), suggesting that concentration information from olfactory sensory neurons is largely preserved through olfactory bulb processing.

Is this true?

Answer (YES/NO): NO